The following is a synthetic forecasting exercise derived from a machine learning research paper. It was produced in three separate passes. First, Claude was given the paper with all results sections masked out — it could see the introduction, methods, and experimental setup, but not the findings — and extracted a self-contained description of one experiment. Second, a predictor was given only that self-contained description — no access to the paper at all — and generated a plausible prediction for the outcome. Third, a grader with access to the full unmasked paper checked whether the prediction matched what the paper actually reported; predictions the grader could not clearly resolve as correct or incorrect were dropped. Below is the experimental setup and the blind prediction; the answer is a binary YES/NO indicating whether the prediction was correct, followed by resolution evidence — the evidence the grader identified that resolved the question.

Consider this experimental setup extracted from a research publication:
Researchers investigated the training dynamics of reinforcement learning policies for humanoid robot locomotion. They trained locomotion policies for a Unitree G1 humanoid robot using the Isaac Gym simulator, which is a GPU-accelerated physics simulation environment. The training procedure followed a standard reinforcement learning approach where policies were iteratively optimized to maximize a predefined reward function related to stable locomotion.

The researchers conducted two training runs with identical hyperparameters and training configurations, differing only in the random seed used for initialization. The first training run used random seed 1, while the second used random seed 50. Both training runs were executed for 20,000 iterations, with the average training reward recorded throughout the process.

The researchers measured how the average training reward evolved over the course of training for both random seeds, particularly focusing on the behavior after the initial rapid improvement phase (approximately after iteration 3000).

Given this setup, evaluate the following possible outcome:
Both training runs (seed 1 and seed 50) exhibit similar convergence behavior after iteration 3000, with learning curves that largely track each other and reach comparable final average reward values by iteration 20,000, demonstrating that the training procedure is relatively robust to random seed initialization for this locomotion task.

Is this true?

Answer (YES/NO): NO